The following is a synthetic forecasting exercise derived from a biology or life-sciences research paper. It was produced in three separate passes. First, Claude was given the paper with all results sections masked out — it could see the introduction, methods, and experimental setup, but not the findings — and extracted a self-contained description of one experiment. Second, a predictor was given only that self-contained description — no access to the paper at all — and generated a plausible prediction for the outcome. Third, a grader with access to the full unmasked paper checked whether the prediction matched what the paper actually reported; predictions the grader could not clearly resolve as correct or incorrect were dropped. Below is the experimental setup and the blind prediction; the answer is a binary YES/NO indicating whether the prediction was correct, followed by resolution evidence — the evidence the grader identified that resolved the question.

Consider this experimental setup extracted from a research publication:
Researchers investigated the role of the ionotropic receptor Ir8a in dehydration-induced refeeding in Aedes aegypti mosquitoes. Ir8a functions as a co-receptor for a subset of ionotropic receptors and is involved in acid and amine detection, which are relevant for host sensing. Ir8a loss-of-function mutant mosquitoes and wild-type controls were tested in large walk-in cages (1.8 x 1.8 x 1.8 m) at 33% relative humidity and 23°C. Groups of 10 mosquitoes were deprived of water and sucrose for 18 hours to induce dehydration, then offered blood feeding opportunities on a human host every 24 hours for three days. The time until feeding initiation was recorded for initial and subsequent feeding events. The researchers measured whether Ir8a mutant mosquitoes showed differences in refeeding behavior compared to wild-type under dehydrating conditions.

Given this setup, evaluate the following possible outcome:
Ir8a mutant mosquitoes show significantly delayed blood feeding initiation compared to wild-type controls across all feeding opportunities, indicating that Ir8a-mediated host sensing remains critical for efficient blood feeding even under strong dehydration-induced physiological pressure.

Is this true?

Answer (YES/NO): NO